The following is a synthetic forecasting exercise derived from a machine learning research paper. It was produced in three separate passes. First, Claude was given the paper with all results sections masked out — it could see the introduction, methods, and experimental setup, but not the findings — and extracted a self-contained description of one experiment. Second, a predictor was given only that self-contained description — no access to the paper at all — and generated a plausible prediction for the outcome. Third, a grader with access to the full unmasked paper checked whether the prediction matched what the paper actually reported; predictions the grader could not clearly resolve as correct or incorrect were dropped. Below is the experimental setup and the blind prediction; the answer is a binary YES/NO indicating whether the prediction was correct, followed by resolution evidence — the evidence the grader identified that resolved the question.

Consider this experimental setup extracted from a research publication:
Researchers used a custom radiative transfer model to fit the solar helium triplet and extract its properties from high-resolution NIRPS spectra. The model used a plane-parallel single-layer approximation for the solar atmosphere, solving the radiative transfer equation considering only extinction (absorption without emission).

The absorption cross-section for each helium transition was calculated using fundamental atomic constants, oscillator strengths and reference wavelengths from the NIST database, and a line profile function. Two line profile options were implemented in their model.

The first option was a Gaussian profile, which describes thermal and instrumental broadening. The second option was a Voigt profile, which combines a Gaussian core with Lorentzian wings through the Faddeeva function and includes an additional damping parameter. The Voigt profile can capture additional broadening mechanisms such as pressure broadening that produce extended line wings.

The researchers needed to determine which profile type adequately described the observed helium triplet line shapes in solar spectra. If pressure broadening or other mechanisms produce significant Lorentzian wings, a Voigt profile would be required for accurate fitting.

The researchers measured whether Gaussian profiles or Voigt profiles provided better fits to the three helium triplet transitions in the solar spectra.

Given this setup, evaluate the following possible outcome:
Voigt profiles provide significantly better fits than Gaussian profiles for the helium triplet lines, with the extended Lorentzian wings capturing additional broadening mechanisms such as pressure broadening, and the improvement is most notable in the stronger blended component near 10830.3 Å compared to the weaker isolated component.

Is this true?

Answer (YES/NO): NO